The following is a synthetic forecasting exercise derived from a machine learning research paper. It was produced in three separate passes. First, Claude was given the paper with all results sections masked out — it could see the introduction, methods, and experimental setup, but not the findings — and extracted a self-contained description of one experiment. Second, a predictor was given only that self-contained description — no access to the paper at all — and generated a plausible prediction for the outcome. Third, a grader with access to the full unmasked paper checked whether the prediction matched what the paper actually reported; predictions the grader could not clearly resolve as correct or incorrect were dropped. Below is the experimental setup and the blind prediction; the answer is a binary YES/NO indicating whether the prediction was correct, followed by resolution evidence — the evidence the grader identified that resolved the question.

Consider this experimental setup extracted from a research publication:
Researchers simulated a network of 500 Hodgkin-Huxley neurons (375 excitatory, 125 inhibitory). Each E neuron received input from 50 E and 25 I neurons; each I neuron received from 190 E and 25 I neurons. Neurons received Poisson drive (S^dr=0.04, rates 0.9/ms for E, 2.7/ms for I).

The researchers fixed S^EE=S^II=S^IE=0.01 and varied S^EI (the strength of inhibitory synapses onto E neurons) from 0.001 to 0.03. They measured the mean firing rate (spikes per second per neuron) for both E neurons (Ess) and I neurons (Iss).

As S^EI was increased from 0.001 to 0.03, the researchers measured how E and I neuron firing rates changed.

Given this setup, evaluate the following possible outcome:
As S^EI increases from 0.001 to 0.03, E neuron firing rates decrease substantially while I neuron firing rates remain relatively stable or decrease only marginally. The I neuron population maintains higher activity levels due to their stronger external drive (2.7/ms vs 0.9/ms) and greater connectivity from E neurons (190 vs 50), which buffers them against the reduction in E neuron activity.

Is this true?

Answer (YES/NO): NO